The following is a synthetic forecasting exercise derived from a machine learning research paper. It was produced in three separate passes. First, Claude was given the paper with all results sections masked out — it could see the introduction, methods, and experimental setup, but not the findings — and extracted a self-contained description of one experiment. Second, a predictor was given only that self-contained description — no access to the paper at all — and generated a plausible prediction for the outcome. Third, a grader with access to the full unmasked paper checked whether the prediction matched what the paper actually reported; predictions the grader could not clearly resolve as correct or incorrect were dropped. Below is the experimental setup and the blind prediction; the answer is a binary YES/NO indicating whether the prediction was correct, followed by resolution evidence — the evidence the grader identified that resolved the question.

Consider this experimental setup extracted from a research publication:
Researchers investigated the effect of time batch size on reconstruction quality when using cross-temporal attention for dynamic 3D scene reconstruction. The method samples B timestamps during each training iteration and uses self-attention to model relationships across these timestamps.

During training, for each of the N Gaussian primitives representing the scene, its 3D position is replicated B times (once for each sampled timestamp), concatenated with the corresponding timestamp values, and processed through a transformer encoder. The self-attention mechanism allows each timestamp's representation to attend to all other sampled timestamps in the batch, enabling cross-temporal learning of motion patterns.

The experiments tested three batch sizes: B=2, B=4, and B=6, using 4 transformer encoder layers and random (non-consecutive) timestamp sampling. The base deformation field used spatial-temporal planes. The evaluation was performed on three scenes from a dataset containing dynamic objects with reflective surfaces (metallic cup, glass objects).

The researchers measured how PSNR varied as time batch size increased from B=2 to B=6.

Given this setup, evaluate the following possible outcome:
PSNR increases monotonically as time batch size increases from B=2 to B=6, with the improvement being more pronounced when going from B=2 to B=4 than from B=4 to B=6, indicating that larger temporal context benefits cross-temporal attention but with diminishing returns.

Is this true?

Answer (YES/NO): NO